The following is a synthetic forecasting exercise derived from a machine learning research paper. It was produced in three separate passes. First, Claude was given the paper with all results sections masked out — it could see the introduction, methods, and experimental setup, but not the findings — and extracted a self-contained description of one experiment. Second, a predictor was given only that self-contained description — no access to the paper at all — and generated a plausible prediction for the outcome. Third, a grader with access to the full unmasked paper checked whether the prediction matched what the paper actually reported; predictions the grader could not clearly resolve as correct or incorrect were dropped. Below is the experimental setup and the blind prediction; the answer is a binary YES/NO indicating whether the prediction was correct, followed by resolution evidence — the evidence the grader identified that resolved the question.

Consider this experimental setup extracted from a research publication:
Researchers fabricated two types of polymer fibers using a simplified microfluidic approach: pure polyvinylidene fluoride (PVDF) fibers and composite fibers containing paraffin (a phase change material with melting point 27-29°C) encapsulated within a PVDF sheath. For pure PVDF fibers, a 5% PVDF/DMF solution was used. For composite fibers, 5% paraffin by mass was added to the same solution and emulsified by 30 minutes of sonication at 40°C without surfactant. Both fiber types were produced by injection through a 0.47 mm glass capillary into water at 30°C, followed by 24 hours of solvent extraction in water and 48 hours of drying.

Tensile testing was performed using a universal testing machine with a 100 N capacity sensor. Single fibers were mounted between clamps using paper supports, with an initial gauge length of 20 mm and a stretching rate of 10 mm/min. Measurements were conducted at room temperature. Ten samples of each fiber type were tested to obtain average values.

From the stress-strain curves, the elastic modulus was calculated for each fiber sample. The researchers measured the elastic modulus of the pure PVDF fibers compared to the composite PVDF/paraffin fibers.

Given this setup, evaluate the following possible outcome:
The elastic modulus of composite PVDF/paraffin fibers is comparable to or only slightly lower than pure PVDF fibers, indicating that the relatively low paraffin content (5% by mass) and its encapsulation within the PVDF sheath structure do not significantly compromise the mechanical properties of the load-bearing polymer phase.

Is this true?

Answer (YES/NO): YES